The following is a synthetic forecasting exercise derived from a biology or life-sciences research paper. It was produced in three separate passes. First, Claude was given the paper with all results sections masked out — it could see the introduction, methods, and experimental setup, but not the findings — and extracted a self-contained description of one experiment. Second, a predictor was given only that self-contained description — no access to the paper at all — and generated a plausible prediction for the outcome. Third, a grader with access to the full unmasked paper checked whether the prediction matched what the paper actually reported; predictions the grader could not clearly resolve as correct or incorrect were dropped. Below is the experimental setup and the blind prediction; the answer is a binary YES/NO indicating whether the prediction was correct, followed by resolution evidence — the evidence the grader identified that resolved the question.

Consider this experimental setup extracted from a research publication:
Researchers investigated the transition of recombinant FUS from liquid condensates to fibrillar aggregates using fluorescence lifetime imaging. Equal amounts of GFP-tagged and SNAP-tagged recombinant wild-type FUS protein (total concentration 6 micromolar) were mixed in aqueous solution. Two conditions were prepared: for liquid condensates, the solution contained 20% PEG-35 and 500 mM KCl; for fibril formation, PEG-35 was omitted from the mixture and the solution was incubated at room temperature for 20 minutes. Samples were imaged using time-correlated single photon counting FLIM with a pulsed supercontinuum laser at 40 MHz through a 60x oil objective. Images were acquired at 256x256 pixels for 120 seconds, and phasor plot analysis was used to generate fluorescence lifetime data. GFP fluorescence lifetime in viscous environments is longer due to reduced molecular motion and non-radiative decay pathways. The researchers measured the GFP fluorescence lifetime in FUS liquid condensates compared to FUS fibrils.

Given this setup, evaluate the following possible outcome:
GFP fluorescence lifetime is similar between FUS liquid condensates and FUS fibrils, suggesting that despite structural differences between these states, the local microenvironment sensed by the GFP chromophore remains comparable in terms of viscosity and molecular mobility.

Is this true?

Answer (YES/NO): NO